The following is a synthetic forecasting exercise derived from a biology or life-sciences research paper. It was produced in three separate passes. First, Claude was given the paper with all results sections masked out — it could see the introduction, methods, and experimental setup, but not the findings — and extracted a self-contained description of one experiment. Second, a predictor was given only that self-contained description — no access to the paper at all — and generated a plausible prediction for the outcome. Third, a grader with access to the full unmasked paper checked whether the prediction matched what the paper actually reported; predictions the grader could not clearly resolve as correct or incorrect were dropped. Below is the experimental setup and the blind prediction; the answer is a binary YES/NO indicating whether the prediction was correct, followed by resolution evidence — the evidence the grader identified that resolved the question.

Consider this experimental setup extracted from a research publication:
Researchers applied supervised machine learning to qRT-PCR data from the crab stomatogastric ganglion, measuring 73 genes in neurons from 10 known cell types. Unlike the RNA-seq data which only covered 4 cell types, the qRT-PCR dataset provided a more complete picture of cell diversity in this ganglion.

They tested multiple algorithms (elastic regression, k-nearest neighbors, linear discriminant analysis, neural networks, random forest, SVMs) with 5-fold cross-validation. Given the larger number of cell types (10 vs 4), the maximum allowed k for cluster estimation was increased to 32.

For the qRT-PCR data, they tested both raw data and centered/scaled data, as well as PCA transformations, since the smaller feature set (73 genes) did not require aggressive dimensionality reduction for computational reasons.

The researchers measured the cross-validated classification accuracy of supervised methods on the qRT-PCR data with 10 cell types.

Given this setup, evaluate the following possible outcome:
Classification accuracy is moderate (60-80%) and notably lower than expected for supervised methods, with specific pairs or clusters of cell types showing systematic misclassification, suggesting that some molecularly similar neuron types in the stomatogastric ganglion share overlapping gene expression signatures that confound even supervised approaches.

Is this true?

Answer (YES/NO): NO